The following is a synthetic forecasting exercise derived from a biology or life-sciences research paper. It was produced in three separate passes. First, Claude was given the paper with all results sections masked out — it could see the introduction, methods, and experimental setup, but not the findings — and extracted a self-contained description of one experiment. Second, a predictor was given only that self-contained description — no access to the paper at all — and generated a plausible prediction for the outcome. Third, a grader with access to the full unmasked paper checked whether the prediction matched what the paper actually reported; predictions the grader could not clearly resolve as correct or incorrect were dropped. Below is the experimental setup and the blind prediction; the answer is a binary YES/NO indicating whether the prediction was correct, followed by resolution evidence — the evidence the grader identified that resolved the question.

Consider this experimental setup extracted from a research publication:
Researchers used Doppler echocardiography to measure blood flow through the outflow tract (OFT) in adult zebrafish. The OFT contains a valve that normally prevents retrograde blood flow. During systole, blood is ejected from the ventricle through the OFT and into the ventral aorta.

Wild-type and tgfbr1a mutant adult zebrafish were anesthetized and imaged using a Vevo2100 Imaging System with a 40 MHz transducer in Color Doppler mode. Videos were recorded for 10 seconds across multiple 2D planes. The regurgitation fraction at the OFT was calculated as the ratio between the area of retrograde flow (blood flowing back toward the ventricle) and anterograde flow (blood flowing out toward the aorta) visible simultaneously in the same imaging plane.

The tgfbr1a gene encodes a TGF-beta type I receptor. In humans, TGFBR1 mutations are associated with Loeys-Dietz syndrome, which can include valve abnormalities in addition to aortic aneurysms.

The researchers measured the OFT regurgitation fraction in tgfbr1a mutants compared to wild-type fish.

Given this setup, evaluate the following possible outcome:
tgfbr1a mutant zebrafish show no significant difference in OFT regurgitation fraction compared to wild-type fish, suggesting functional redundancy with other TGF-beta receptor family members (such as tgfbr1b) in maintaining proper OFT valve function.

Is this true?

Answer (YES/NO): YES